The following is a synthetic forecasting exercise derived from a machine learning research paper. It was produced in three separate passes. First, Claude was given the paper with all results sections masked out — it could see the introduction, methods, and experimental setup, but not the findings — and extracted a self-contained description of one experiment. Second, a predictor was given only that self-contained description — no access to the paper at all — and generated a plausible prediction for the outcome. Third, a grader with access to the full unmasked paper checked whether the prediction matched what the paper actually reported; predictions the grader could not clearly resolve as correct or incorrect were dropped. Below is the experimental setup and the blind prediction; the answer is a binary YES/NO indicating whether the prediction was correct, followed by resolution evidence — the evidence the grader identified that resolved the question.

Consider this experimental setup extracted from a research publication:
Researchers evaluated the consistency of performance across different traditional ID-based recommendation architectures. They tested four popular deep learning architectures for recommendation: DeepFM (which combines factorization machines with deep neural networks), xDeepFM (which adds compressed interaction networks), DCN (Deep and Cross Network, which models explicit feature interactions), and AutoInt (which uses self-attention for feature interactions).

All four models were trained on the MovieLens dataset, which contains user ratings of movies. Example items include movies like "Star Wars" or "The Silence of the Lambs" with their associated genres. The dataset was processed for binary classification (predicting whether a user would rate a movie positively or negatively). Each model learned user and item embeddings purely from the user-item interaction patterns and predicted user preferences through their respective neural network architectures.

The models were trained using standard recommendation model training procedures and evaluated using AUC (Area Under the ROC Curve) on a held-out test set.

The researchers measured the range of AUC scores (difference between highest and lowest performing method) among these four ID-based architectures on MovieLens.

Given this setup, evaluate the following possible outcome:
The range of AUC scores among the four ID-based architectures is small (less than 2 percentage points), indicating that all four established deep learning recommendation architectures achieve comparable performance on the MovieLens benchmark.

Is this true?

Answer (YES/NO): YES